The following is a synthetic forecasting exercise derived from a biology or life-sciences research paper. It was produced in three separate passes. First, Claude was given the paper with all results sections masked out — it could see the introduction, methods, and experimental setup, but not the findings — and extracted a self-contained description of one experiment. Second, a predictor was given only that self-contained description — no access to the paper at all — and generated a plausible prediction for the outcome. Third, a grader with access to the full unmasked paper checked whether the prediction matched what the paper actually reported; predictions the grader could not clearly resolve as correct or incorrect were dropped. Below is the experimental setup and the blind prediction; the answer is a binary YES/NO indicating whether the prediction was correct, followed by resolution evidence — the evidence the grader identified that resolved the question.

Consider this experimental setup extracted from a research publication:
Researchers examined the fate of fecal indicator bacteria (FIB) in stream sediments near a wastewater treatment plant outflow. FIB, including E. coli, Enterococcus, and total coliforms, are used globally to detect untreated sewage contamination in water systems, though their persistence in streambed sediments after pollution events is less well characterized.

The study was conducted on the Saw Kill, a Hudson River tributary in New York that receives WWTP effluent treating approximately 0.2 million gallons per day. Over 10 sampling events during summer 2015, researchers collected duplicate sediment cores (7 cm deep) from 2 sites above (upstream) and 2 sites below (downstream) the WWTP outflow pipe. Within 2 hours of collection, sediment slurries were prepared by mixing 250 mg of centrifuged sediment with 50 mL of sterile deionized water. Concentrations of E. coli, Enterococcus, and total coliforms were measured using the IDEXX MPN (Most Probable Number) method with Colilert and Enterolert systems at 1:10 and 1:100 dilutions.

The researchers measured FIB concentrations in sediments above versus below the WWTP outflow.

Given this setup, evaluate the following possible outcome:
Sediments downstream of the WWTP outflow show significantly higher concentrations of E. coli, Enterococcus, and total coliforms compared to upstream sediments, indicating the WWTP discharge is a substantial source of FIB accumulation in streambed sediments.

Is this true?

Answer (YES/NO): NO